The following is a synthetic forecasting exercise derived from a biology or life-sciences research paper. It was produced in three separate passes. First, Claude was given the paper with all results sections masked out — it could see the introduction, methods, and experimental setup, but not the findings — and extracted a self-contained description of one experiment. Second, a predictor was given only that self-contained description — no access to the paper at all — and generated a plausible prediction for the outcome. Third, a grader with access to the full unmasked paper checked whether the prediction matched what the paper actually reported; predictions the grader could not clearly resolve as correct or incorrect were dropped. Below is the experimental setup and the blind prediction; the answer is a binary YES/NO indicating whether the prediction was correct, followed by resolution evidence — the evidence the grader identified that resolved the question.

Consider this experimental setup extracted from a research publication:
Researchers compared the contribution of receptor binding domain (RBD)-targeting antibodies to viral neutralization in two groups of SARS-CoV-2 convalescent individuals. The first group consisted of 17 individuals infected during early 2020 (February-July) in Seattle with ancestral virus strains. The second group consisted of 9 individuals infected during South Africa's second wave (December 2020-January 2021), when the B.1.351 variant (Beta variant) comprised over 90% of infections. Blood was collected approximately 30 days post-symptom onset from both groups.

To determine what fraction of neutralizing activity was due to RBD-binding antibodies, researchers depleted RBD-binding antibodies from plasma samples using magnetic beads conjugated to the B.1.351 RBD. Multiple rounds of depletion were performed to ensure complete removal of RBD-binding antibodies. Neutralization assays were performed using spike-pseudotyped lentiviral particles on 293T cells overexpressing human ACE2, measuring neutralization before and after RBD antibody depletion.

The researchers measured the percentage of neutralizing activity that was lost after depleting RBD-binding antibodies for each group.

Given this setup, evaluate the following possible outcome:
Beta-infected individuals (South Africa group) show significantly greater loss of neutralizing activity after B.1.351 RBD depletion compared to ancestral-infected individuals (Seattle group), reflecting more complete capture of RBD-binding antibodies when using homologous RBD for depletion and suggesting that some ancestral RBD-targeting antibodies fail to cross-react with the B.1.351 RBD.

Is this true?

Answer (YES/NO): NO